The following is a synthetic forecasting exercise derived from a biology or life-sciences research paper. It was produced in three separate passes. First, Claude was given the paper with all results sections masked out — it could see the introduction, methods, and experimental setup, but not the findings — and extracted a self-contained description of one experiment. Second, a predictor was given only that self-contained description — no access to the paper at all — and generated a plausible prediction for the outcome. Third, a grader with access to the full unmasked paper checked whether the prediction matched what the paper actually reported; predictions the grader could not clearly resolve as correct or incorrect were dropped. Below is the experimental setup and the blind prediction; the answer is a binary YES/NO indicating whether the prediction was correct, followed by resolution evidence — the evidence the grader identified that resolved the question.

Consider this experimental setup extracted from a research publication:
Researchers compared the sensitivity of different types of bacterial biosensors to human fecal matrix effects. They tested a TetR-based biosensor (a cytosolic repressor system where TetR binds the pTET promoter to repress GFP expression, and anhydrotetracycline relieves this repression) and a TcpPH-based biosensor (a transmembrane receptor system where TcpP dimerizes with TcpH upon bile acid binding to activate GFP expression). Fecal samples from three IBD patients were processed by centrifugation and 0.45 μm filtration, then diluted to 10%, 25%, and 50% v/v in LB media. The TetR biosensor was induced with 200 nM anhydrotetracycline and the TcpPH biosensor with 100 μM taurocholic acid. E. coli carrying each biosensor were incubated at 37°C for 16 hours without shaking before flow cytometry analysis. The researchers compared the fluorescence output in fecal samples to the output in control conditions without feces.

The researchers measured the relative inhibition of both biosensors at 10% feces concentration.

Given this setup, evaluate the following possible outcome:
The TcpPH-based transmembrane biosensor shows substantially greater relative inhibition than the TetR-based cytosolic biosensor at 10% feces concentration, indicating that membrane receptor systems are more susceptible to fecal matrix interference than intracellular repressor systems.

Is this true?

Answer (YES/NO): NO